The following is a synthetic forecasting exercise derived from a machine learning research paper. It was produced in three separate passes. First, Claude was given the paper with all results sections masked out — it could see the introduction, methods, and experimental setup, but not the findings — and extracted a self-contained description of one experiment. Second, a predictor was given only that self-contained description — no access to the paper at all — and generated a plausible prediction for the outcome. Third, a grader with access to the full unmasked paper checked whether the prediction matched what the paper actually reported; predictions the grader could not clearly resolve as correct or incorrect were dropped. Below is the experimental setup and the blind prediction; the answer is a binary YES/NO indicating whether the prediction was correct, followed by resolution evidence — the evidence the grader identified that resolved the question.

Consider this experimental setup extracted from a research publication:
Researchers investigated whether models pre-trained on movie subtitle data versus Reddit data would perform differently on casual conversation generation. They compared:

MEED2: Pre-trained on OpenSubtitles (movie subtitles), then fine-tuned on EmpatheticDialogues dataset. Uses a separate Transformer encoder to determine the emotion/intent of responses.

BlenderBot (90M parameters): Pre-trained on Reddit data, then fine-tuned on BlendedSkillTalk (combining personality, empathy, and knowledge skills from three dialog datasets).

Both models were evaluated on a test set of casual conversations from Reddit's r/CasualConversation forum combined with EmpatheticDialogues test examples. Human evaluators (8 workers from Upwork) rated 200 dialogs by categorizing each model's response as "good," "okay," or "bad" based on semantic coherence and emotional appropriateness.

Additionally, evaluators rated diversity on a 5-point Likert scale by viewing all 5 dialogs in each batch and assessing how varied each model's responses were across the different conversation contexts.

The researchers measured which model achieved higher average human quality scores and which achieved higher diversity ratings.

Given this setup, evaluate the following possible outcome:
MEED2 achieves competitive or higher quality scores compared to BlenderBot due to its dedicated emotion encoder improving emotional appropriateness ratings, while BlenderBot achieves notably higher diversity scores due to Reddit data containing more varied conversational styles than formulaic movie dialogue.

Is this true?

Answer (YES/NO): NO